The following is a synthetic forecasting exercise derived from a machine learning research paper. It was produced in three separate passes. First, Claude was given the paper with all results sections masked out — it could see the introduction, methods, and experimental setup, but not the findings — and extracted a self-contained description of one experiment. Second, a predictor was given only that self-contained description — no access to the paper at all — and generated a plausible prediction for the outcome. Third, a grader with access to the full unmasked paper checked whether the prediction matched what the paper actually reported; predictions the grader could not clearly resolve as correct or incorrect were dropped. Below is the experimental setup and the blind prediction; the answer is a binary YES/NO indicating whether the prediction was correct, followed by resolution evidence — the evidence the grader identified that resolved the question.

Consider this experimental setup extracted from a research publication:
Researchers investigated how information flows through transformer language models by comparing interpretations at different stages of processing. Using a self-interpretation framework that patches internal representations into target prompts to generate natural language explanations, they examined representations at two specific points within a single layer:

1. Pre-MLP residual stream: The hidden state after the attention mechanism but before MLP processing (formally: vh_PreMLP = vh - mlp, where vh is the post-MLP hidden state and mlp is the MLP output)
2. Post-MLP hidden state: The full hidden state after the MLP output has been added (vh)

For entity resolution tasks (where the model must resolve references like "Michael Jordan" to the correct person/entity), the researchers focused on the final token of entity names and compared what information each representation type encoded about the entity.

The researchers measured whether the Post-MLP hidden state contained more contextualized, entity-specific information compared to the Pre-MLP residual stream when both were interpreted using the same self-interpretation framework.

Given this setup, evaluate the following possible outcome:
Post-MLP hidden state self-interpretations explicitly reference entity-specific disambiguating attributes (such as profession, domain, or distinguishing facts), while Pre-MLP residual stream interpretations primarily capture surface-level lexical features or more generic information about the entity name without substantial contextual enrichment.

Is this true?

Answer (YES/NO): YES